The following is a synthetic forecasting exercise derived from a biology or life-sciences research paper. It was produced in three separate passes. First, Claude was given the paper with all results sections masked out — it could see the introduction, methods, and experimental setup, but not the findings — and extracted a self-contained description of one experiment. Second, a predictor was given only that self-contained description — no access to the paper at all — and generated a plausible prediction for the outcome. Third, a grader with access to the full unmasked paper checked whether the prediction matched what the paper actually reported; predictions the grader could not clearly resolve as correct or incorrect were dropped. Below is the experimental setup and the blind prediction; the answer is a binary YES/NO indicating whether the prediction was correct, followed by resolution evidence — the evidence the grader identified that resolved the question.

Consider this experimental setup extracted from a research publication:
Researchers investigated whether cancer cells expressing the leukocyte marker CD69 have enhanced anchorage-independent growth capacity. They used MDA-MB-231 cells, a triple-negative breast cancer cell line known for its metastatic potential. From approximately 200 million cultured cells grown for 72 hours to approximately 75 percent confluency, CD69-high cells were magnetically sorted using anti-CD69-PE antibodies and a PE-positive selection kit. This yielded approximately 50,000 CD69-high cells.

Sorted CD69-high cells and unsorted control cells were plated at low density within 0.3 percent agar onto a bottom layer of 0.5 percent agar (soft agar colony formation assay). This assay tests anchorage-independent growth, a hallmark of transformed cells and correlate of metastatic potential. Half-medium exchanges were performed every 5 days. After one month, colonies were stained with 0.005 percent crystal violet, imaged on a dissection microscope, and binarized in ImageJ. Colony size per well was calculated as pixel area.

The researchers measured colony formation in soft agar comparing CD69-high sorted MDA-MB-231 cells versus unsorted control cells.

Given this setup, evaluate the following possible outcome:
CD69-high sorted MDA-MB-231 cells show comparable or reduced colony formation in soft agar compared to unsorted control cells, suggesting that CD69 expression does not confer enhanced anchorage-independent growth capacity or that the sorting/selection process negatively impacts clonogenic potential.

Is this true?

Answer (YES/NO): NO